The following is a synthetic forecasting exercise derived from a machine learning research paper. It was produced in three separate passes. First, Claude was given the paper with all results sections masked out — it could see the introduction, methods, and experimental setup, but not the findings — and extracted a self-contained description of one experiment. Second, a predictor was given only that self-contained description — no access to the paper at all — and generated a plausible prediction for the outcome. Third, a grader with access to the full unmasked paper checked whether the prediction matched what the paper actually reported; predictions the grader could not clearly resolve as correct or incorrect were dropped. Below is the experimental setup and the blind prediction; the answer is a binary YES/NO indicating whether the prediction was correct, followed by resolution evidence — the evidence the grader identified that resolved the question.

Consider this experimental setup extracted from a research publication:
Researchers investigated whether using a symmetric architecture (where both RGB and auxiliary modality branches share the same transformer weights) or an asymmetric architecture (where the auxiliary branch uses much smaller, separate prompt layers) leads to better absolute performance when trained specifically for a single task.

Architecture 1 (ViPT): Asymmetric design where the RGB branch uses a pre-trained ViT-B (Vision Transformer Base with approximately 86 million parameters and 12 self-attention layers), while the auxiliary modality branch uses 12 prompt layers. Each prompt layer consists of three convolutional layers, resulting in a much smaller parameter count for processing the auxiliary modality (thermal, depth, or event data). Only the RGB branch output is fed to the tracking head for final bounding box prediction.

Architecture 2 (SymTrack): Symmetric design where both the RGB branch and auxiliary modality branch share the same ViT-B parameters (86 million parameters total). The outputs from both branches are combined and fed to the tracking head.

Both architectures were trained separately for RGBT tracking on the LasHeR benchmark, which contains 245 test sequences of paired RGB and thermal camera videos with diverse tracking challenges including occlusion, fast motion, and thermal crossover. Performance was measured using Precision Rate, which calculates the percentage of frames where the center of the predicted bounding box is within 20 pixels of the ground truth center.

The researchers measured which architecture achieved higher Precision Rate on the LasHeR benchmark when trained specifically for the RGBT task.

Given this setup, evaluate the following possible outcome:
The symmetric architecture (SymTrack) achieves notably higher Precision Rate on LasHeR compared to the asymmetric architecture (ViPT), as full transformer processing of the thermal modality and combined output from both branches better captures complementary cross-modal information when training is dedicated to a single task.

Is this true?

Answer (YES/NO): YES